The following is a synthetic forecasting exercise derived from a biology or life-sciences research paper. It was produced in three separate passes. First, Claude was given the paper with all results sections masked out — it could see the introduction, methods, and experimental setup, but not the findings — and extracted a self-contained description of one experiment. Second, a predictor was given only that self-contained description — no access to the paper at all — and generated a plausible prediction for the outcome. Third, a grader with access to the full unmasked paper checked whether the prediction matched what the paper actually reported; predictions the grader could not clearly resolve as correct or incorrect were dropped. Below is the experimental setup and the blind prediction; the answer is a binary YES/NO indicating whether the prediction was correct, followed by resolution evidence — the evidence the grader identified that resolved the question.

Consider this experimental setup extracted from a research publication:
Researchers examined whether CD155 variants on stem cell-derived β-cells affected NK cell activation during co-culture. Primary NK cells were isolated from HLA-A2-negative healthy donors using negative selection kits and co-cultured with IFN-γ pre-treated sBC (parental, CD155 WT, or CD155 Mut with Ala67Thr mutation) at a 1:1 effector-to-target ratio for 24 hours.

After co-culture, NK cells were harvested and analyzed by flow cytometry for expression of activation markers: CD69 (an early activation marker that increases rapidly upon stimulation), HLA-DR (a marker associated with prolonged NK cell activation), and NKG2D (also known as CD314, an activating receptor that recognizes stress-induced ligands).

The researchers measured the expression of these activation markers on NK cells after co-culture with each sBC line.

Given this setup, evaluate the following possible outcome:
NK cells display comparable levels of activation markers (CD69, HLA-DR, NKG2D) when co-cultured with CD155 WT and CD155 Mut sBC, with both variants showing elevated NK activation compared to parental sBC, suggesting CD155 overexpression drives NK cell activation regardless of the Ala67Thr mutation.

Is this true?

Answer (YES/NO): NO